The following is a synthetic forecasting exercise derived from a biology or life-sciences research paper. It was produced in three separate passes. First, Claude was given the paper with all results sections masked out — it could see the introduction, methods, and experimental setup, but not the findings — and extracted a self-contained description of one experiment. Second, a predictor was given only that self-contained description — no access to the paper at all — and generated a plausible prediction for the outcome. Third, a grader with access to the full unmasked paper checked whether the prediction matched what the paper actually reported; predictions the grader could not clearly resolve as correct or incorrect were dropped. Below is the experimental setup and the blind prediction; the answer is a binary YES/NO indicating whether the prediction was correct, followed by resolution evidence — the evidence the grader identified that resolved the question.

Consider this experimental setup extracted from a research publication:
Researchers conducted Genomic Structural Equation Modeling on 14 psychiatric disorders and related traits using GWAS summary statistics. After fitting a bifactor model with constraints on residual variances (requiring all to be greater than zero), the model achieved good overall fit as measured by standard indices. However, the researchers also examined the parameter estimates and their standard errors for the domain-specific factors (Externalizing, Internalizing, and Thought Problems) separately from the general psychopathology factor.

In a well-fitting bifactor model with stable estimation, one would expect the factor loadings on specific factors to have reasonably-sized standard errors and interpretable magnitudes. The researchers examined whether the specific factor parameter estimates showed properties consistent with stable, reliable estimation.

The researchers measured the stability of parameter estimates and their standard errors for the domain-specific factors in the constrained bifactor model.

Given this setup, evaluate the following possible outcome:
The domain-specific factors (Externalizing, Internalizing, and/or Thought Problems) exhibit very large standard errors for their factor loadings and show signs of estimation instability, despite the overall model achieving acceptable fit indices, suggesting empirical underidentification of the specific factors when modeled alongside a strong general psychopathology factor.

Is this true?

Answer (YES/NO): YES